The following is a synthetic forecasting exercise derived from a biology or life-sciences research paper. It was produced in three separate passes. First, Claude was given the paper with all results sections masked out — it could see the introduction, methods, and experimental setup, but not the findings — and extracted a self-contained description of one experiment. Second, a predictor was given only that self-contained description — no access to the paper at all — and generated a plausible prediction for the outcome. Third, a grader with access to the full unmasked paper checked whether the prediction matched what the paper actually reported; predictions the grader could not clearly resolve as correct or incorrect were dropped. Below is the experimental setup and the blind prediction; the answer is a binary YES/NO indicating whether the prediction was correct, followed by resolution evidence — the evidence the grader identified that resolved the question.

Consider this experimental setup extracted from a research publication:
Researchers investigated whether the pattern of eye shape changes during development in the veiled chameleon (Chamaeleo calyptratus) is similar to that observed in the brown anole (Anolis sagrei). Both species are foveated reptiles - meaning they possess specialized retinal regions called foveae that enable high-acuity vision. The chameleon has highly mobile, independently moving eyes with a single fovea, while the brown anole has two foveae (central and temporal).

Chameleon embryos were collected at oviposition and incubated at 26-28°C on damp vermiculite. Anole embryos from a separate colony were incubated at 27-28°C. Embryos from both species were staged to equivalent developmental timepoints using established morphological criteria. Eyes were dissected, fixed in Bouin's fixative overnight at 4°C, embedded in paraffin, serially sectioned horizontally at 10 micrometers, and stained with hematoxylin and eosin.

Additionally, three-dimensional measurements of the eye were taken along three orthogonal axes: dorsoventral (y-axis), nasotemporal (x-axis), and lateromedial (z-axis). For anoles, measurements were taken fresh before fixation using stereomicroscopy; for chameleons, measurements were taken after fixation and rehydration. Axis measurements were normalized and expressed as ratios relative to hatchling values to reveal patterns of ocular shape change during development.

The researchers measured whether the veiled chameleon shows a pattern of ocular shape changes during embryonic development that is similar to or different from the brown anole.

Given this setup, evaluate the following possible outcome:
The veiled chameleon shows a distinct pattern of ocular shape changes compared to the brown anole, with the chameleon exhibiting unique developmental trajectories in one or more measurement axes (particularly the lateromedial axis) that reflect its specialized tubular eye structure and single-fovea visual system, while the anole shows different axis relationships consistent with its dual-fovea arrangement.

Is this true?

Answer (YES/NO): NO